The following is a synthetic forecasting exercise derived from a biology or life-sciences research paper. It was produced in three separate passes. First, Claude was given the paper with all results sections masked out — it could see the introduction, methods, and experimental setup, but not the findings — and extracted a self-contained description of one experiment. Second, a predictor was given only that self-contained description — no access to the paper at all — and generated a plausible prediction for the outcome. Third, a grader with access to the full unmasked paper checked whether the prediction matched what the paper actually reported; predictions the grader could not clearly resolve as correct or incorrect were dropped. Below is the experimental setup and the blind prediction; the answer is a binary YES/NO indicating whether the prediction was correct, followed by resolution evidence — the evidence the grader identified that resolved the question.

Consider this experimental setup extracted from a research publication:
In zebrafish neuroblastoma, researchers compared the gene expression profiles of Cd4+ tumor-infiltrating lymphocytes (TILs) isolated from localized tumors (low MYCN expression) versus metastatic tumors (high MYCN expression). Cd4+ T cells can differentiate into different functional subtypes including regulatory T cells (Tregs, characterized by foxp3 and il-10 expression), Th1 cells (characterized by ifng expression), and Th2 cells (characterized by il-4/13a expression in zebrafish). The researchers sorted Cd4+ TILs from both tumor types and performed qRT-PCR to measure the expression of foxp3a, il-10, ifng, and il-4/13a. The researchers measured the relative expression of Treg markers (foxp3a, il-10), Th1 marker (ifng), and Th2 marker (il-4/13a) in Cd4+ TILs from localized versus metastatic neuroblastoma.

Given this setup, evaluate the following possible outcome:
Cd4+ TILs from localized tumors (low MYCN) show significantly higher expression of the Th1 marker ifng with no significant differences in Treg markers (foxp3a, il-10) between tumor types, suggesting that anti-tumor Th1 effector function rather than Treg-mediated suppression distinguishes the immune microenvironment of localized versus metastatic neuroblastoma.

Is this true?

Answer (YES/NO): NO